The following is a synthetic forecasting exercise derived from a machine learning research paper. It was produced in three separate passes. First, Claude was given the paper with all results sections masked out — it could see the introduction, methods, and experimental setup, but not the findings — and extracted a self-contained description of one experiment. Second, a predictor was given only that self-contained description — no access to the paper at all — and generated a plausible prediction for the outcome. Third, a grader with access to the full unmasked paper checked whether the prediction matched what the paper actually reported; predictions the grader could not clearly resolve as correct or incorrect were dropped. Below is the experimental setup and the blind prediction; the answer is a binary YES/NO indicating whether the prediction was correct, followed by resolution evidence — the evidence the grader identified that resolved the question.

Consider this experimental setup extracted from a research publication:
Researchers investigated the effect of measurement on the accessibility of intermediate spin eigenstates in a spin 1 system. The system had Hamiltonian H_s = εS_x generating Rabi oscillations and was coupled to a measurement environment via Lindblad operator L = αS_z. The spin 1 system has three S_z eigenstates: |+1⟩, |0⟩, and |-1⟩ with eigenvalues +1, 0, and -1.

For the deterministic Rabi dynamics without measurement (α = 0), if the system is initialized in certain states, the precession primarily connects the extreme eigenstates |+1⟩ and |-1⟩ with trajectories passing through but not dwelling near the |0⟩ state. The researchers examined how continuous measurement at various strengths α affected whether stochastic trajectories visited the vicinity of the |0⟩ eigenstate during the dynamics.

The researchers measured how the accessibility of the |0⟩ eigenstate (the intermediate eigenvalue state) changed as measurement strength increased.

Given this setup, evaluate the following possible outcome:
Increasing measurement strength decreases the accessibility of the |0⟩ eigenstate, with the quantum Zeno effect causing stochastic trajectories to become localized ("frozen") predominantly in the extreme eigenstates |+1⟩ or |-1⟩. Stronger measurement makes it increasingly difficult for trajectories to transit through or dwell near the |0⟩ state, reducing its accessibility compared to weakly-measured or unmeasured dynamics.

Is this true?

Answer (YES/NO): NO